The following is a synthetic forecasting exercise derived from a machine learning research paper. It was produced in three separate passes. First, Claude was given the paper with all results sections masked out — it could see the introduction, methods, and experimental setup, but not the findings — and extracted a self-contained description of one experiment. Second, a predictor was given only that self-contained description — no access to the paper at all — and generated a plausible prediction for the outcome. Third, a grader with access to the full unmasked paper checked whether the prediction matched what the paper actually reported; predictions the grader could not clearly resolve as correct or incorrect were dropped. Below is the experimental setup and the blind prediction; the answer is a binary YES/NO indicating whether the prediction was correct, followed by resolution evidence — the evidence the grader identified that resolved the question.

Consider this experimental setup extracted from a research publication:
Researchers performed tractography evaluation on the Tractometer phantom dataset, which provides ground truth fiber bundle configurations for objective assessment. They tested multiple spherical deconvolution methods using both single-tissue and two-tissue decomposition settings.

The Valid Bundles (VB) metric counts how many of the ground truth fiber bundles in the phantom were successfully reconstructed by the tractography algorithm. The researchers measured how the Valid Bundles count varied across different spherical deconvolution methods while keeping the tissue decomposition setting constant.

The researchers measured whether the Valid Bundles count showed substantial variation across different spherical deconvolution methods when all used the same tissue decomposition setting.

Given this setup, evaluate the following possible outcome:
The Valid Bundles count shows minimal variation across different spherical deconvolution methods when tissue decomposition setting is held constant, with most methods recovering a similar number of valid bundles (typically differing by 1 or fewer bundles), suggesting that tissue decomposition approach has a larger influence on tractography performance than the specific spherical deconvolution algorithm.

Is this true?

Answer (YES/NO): YES